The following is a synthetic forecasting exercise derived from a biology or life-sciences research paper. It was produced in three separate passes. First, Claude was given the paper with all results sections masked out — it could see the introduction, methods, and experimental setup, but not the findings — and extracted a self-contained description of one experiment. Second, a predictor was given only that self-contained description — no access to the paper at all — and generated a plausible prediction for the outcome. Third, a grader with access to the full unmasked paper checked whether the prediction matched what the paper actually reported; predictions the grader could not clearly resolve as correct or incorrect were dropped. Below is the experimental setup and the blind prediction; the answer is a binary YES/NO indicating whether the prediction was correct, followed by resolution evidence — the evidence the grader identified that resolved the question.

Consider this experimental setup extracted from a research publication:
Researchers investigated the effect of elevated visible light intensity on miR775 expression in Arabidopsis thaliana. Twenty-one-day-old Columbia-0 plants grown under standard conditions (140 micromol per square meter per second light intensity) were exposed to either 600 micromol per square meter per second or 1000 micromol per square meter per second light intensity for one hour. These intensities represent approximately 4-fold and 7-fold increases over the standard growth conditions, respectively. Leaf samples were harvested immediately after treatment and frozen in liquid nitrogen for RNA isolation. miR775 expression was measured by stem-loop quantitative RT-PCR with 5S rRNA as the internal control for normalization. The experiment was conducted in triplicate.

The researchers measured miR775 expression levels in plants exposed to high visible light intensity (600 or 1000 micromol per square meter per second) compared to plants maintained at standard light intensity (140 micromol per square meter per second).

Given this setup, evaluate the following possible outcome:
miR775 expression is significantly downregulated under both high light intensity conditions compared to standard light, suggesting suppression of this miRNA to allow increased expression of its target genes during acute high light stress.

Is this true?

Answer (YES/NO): NO